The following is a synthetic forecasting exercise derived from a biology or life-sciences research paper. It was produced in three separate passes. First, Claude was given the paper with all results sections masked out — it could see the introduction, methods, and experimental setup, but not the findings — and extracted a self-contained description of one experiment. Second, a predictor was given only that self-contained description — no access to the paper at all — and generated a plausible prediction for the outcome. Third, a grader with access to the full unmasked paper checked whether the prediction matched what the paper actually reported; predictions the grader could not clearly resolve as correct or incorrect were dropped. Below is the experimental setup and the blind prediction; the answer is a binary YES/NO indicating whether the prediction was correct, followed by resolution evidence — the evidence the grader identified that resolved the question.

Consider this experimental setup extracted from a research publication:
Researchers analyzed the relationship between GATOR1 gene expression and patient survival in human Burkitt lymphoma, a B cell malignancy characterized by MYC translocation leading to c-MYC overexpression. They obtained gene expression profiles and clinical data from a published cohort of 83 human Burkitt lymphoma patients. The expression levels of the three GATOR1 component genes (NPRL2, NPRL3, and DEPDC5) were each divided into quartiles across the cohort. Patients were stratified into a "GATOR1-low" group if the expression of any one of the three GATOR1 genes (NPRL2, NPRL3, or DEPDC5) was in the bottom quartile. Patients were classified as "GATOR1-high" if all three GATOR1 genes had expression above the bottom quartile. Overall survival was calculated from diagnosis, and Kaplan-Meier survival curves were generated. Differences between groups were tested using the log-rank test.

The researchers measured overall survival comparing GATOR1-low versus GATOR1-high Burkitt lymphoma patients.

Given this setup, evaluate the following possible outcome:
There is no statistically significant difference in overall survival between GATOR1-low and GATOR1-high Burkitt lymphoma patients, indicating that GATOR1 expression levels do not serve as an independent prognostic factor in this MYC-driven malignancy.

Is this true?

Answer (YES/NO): NO